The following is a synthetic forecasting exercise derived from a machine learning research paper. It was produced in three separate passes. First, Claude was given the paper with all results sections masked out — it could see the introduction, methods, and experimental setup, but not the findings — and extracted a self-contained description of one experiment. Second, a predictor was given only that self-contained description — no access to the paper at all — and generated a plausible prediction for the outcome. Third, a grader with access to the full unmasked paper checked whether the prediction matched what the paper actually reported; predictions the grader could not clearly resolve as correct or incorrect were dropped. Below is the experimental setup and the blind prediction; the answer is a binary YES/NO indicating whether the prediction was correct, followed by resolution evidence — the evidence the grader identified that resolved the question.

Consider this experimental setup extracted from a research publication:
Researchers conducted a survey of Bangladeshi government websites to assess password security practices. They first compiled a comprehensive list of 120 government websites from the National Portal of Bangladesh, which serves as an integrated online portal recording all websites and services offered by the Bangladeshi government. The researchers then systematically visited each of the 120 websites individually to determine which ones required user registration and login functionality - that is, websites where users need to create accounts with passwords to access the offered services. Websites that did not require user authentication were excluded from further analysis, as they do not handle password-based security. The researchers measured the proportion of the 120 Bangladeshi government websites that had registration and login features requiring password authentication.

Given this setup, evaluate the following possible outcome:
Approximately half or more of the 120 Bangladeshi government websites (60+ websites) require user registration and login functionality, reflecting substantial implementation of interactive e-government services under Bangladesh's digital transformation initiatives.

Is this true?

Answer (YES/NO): NO